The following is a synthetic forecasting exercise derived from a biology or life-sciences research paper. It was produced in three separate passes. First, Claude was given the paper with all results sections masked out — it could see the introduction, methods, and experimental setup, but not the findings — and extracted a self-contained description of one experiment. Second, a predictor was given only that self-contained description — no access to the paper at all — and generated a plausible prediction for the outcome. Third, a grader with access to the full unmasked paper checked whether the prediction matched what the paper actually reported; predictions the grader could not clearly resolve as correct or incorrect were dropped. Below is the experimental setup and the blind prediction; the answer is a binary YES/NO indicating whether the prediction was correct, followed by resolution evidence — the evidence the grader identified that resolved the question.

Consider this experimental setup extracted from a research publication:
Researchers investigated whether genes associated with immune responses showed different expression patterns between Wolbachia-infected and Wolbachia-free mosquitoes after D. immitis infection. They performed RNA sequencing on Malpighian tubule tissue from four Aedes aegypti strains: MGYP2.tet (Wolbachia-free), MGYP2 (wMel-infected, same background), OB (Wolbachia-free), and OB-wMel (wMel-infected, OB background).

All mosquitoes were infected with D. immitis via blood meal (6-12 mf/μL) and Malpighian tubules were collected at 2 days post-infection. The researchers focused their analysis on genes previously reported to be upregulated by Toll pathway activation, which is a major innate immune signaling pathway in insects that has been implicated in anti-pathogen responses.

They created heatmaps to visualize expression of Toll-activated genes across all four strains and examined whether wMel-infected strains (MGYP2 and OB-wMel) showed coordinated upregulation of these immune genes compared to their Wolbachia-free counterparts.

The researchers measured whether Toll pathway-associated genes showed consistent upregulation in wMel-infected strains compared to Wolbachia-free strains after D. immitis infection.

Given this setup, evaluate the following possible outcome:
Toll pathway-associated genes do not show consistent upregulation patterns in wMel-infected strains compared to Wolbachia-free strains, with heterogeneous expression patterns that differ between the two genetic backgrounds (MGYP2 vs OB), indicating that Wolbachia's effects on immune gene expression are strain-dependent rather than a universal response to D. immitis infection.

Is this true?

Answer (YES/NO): YES